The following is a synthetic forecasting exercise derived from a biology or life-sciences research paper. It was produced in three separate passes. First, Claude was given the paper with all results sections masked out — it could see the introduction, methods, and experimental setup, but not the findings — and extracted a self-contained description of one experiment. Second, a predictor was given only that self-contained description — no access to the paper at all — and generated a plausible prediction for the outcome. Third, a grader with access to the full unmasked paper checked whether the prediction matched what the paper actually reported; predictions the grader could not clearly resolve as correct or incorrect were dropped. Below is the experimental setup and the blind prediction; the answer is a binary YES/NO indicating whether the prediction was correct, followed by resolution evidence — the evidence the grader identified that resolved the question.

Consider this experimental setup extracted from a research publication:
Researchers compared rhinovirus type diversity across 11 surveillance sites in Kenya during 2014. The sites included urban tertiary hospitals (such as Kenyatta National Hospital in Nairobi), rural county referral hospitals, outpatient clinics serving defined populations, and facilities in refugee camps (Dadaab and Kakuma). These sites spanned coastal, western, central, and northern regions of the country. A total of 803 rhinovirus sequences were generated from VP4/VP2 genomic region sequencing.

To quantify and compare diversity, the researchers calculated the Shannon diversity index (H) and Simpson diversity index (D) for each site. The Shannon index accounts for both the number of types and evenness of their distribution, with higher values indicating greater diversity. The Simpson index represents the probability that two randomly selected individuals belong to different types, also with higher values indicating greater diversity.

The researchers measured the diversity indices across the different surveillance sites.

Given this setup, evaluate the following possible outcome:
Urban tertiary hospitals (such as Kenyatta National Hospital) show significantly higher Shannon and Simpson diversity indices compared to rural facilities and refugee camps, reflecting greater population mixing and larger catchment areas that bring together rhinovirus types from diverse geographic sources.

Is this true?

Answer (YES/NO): NO